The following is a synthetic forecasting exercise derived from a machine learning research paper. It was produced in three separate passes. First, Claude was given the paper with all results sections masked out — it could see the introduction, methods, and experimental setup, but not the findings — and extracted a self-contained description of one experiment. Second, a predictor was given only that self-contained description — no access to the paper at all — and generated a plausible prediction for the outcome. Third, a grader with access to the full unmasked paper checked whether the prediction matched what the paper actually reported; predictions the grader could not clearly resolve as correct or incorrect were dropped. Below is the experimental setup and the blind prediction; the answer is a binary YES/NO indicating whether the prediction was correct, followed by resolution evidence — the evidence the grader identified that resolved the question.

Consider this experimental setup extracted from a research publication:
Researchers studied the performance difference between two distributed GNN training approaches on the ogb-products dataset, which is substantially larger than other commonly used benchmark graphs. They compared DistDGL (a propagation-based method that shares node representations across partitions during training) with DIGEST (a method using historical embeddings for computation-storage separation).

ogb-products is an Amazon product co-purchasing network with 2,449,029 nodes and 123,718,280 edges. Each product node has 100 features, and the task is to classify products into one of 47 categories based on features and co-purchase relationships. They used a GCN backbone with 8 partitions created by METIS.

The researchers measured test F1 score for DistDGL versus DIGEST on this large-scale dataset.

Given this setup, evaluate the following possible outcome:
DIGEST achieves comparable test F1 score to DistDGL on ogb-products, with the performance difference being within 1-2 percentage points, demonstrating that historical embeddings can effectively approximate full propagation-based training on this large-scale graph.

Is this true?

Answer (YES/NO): YES